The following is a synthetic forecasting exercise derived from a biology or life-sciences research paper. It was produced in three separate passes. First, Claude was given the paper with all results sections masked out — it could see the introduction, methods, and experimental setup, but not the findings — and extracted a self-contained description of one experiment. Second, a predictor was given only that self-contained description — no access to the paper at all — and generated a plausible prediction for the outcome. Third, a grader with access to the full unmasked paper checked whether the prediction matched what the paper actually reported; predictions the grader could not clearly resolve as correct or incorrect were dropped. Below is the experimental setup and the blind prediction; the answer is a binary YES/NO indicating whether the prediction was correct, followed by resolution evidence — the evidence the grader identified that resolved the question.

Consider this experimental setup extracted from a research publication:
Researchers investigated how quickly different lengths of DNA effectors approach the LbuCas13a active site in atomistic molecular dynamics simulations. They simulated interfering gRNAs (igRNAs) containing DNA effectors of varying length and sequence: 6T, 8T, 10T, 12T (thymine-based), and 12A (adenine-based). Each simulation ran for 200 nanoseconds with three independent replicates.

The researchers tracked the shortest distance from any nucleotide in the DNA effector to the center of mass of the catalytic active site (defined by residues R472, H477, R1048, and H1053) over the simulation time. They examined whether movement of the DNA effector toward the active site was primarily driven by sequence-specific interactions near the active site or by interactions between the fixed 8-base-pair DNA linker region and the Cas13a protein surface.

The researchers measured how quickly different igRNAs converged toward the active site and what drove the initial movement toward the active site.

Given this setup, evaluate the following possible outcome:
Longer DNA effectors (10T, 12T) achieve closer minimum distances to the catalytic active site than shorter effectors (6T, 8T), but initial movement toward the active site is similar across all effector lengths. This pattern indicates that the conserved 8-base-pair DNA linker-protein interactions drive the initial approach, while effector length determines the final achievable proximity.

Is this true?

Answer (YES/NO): NO